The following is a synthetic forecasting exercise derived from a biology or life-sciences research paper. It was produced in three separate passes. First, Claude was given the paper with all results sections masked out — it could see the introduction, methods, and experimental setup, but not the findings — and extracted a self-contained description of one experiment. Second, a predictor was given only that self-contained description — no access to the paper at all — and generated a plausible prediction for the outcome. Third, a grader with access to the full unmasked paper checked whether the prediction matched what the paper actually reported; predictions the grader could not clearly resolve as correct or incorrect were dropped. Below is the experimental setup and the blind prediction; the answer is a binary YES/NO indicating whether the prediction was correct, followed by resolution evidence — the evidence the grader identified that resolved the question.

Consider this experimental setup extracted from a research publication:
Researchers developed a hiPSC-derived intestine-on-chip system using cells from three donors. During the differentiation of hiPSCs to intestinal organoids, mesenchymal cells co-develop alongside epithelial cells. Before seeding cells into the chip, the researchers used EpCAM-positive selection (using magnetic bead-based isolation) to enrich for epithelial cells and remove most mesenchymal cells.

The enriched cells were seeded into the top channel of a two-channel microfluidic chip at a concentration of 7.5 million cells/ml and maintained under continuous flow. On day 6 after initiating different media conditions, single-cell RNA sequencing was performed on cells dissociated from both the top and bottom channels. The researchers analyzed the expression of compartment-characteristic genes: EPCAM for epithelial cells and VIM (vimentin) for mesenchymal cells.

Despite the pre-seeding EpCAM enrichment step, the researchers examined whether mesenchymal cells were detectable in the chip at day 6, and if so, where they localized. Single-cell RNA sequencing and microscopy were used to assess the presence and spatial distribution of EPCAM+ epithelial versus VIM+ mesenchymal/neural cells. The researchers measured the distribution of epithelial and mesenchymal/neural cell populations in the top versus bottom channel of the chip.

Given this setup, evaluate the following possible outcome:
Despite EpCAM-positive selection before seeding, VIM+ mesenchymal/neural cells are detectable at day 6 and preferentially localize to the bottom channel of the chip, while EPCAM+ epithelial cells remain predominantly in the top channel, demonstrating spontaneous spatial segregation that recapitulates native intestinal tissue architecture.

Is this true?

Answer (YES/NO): YES